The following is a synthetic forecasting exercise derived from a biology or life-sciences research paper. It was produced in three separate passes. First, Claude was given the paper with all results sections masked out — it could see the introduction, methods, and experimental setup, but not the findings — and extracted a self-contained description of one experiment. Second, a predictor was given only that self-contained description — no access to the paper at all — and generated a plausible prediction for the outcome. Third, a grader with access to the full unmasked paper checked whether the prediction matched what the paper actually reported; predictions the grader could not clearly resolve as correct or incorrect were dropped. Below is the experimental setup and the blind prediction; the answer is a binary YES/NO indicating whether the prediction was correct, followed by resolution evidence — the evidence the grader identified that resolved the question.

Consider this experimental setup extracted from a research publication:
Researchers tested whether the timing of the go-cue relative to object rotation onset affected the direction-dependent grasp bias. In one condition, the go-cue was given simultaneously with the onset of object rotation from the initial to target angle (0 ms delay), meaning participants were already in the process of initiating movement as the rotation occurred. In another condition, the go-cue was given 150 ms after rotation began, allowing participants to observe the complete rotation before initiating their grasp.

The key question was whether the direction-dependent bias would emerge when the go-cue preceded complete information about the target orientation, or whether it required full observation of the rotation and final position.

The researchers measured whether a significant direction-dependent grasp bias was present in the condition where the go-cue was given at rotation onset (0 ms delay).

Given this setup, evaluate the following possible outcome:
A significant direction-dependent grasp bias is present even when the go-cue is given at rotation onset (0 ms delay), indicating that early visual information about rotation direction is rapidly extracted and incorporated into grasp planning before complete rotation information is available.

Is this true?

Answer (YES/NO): YES